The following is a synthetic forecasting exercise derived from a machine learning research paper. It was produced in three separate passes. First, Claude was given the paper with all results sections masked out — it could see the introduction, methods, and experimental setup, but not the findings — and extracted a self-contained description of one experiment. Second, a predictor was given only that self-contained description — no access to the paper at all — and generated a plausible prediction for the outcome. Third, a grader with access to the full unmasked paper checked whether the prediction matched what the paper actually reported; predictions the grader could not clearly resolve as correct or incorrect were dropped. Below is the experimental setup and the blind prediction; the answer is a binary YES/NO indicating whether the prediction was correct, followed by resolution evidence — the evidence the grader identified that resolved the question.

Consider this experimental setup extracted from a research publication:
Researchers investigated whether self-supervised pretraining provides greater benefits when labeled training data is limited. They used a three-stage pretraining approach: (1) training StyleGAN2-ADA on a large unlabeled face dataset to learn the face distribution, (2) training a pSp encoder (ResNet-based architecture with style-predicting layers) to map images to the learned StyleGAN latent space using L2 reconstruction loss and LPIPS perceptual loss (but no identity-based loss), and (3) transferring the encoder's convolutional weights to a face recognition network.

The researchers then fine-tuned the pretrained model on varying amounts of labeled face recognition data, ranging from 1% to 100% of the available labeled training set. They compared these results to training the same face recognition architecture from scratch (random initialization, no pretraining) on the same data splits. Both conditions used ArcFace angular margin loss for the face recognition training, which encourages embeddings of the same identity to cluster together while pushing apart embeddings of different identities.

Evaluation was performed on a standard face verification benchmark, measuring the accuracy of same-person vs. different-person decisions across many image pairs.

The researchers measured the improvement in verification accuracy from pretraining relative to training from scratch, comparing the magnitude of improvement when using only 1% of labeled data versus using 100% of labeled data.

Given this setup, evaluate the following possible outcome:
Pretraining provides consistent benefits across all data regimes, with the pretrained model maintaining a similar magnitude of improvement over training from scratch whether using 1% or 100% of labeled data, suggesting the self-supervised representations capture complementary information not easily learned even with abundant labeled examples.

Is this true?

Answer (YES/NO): NO